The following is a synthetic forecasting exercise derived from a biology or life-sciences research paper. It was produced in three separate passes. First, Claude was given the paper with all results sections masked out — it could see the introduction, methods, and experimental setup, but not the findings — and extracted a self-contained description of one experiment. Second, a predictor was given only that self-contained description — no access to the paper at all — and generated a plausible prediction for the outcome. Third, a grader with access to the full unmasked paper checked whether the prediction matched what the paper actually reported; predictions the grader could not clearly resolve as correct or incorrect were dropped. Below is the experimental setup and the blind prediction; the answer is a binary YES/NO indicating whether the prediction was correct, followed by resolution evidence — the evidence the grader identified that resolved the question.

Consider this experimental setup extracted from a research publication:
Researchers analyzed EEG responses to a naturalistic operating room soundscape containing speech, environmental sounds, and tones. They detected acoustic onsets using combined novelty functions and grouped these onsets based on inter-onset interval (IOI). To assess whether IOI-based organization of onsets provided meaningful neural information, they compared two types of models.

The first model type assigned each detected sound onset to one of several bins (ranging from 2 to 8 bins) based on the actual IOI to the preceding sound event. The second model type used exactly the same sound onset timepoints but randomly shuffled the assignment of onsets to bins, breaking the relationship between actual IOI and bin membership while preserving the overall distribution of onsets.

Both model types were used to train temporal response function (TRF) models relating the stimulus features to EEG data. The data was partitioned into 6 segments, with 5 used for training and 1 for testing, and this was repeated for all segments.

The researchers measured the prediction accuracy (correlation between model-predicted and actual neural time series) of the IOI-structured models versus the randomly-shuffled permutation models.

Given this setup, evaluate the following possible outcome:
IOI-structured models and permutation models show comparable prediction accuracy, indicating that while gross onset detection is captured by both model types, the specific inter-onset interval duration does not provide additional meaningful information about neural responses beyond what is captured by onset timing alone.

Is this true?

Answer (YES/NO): NO